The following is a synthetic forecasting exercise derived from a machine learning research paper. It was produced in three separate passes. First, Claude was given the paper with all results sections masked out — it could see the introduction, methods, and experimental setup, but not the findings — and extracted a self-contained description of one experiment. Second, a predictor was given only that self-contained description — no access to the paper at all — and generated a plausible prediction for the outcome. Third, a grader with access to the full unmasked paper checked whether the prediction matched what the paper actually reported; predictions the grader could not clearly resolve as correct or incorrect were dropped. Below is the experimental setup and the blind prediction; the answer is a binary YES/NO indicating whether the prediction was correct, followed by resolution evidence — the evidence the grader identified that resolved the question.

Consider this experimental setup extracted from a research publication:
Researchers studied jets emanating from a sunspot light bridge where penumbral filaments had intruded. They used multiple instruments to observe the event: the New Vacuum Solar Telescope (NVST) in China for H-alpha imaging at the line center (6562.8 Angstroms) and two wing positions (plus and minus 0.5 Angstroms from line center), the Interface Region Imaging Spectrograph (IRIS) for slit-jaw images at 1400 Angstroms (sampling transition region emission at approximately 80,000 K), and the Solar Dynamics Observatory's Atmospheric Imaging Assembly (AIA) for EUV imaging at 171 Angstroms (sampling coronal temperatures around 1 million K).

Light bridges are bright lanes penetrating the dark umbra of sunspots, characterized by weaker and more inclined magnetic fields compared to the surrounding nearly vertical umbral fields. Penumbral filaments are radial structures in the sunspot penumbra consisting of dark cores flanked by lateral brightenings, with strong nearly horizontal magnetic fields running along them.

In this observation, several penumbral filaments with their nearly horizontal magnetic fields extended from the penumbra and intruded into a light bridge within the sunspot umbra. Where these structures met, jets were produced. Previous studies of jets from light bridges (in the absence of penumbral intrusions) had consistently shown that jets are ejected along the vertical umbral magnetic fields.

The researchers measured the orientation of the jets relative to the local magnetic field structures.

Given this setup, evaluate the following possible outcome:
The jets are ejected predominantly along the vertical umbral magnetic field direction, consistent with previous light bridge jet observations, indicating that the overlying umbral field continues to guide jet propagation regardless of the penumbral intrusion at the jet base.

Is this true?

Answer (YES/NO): NO